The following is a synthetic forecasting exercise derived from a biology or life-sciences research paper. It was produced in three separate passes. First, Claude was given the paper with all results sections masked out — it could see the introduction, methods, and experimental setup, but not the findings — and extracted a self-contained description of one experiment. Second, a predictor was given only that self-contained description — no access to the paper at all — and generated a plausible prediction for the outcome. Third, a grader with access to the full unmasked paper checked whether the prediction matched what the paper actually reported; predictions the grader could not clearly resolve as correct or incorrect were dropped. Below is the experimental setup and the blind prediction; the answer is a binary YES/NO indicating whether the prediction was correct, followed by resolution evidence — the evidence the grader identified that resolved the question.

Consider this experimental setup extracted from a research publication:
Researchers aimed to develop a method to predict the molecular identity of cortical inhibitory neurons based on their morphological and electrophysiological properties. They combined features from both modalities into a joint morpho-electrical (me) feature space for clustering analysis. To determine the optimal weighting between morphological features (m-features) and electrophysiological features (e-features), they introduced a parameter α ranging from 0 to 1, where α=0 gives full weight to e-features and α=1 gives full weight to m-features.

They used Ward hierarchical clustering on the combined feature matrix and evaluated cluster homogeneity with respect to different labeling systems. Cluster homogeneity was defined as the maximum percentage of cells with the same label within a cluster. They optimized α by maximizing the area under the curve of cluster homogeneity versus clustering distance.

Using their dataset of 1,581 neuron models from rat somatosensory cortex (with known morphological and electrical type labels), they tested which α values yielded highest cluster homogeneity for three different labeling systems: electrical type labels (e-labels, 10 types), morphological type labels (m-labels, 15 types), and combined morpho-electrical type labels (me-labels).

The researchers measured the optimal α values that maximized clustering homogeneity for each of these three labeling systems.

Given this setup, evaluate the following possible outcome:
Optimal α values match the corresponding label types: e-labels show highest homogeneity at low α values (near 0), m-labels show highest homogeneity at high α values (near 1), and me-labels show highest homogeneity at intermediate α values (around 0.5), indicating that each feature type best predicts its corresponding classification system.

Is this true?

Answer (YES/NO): NO